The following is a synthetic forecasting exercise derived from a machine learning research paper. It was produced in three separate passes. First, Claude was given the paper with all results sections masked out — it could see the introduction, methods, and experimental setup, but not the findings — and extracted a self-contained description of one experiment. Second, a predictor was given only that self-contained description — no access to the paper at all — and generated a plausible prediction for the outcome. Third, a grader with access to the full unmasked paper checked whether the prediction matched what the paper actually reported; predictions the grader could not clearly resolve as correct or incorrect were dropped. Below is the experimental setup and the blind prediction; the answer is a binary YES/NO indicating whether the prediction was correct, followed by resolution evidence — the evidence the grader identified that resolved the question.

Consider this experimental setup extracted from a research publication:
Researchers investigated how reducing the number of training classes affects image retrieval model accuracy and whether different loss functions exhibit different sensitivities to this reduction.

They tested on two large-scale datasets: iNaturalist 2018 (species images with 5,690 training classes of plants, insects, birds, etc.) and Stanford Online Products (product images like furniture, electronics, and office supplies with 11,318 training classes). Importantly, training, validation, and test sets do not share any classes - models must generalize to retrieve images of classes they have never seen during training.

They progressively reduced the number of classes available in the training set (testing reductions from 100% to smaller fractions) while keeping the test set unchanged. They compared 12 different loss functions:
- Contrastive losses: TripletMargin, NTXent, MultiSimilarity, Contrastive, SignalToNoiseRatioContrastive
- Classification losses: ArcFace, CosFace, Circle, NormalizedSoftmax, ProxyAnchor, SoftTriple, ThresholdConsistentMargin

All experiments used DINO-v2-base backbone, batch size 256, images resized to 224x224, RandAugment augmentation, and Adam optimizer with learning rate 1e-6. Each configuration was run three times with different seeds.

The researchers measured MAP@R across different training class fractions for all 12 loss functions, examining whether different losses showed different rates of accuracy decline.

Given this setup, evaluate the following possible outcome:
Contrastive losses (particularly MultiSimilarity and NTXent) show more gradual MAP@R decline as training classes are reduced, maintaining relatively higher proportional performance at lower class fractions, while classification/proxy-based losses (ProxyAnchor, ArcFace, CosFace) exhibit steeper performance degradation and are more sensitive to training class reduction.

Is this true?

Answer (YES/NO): NO